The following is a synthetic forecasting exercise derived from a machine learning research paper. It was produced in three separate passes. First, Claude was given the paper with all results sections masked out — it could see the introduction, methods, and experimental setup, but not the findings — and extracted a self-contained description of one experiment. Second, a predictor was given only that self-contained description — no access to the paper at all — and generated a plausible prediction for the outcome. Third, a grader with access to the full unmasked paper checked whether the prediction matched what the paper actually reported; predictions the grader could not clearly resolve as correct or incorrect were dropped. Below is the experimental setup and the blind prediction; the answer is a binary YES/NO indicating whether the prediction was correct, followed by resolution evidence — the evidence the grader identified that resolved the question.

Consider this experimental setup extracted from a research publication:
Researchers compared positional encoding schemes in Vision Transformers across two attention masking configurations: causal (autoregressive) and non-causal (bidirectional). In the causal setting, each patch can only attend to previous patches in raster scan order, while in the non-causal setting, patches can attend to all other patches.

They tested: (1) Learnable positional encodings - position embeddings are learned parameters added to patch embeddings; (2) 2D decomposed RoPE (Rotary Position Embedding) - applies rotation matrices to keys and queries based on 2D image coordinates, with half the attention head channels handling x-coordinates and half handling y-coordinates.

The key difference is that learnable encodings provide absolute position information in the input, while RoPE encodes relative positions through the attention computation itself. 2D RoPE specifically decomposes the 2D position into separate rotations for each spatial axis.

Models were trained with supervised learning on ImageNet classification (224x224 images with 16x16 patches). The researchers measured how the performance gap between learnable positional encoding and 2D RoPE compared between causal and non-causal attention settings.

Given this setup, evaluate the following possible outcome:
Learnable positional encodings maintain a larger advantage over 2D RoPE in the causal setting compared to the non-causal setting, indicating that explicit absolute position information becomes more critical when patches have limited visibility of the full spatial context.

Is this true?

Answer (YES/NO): NO